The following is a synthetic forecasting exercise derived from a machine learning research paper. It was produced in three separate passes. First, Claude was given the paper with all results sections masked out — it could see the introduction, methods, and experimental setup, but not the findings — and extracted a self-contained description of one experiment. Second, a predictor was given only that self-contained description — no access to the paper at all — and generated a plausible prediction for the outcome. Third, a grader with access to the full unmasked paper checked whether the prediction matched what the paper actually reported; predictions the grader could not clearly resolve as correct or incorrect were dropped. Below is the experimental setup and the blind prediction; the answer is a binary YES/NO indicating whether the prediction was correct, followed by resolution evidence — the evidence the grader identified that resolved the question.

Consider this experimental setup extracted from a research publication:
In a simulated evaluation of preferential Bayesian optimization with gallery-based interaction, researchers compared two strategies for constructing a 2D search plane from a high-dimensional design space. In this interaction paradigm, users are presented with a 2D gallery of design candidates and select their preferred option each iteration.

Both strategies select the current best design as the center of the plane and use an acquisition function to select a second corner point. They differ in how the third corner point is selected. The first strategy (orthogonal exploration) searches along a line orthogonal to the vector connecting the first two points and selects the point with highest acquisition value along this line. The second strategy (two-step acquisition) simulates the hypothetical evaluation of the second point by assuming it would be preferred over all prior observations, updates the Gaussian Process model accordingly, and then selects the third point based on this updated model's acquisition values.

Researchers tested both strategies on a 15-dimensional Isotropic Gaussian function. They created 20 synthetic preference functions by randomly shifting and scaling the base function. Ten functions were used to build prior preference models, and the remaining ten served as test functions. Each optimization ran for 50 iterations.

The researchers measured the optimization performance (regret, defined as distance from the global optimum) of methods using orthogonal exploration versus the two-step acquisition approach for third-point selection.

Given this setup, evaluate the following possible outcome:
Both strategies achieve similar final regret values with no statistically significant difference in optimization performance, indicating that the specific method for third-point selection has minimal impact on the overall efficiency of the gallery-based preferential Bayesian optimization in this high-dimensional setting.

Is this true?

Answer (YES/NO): NO